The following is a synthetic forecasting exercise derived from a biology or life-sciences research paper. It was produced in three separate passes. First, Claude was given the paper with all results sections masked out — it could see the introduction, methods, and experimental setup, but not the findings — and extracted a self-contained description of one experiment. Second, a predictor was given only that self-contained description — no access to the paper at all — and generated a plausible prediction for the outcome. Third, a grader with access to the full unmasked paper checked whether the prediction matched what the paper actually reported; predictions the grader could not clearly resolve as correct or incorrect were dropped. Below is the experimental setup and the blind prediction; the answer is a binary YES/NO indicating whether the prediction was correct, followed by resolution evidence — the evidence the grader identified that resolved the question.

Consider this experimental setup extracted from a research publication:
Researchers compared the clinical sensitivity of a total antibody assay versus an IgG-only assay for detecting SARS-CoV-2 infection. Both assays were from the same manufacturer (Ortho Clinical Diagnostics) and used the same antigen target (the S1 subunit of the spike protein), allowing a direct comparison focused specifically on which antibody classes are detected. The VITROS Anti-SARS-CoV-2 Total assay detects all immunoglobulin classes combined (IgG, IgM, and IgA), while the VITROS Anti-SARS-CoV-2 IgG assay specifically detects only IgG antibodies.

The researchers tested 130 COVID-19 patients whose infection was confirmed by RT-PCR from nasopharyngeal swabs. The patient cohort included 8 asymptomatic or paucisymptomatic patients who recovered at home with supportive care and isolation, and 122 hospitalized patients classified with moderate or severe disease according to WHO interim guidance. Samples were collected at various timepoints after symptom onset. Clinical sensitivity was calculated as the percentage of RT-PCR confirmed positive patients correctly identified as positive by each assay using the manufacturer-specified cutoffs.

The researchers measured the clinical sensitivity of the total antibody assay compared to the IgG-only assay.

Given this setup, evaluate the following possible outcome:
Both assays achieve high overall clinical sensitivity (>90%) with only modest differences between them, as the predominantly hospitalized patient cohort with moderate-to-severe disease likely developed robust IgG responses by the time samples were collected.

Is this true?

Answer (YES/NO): NO